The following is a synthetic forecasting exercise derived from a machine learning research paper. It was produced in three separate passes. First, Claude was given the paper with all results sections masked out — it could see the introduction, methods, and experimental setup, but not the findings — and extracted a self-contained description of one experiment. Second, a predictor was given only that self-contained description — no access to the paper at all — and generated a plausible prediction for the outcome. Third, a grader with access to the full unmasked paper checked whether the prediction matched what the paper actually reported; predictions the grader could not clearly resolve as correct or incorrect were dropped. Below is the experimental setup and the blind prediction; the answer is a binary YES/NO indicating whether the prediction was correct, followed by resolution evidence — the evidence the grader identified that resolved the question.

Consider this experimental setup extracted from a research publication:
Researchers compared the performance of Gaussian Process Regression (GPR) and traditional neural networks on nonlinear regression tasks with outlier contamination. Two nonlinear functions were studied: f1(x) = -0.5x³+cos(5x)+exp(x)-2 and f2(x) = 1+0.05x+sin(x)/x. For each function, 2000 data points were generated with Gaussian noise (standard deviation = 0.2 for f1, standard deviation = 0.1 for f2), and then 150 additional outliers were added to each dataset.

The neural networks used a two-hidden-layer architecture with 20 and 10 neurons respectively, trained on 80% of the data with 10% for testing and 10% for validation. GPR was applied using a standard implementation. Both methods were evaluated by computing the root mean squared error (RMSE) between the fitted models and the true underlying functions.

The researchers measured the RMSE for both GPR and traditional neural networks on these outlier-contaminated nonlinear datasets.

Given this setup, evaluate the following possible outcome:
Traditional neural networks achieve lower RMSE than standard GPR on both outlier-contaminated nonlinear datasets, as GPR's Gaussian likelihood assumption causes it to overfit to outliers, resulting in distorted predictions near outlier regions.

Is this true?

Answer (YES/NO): NO